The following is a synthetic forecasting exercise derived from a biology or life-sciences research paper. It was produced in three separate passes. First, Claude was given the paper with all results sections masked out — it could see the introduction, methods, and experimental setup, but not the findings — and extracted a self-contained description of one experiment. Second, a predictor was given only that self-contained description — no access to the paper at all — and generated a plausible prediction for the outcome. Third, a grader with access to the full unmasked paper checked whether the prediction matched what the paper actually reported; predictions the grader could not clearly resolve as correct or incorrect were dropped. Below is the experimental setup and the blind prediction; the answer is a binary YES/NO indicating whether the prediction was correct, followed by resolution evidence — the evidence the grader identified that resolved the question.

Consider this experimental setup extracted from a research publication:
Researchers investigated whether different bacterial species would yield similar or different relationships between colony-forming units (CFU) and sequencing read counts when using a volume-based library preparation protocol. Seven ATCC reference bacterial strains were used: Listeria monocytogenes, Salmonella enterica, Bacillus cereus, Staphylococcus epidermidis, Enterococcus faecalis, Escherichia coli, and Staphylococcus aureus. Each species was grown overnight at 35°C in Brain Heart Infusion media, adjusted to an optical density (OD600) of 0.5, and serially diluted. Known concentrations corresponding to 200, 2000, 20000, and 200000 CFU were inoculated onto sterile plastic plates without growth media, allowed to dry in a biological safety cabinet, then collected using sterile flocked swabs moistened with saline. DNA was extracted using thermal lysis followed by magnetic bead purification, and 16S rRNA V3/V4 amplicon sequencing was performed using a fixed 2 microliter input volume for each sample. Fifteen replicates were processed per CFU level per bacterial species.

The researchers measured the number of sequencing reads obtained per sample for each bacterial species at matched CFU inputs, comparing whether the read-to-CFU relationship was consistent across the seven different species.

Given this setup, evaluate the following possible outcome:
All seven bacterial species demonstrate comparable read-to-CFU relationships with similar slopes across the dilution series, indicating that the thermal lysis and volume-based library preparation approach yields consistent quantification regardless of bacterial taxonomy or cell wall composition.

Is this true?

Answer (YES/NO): NO